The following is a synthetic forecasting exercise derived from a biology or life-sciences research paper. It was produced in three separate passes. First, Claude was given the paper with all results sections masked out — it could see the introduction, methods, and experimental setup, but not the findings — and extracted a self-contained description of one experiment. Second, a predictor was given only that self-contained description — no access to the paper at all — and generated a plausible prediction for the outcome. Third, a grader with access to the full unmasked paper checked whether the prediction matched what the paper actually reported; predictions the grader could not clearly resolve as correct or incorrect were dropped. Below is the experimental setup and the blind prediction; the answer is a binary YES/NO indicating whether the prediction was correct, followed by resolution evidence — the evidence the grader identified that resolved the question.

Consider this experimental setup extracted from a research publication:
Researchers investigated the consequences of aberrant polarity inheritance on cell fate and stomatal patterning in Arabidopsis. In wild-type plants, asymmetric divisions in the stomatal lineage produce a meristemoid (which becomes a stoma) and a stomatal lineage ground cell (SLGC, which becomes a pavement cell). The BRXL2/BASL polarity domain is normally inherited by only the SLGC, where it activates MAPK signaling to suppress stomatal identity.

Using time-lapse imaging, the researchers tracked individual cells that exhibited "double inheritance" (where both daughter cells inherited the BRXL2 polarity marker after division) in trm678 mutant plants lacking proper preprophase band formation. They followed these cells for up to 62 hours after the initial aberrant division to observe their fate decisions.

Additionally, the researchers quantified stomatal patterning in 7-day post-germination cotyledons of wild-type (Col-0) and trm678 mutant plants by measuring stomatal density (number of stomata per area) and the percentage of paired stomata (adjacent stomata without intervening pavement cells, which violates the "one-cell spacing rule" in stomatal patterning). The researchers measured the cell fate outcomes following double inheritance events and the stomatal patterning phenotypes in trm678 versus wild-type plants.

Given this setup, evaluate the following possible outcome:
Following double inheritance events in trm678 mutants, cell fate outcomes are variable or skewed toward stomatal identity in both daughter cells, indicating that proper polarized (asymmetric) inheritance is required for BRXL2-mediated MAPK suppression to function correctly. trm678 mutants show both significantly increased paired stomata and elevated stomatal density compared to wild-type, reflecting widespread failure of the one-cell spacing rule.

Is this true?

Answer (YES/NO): NO